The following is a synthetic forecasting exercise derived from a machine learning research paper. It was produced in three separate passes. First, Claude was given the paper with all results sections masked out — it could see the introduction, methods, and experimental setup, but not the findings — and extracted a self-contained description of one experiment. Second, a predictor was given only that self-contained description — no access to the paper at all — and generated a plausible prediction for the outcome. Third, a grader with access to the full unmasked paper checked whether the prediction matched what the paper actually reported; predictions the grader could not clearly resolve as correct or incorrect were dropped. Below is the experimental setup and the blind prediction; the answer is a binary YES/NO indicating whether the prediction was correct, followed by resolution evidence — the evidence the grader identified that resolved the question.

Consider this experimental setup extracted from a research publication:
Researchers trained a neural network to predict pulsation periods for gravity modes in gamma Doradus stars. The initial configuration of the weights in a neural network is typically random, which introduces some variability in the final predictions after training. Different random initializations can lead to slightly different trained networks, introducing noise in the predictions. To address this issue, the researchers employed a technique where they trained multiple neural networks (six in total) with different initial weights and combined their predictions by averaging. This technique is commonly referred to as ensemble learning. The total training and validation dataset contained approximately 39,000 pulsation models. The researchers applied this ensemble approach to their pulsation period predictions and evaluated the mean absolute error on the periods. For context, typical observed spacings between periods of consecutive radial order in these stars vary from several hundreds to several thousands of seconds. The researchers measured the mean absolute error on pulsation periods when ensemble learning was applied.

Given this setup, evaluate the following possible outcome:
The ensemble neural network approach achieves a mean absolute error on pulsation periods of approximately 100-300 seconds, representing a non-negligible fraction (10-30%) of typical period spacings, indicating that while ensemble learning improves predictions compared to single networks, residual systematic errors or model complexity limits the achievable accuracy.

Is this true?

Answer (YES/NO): YES